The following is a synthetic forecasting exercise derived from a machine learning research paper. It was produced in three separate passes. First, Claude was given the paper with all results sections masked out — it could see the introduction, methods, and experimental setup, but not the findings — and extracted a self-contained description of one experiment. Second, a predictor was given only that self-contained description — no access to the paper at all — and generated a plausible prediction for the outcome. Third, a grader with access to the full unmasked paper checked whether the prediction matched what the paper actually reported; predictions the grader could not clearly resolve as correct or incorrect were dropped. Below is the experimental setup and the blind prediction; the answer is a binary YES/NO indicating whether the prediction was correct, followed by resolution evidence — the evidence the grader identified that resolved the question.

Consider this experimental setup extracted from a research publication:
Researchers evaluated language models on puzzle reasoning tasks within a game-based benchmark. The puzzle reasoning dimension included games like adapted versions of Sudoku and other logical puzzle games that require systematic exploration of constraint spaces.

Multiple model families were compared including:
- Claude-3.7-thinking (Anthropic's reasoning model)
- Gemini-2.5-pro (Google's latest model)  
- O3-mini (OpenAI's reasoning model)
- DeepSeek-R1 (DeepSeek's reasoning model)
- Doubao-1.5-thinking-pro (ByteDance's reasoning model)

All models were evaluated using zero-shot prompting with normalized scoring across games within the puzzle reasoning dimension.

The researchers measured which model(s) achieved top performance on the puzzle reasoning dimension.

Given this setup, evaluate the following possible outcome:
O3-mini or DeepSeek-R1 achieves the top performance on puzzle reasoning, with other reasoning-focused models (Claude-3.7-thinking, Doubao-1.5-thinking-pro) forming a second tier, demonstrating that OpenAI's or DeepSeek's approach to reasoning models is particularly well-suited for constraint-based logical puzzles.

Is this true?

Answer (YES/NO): NO